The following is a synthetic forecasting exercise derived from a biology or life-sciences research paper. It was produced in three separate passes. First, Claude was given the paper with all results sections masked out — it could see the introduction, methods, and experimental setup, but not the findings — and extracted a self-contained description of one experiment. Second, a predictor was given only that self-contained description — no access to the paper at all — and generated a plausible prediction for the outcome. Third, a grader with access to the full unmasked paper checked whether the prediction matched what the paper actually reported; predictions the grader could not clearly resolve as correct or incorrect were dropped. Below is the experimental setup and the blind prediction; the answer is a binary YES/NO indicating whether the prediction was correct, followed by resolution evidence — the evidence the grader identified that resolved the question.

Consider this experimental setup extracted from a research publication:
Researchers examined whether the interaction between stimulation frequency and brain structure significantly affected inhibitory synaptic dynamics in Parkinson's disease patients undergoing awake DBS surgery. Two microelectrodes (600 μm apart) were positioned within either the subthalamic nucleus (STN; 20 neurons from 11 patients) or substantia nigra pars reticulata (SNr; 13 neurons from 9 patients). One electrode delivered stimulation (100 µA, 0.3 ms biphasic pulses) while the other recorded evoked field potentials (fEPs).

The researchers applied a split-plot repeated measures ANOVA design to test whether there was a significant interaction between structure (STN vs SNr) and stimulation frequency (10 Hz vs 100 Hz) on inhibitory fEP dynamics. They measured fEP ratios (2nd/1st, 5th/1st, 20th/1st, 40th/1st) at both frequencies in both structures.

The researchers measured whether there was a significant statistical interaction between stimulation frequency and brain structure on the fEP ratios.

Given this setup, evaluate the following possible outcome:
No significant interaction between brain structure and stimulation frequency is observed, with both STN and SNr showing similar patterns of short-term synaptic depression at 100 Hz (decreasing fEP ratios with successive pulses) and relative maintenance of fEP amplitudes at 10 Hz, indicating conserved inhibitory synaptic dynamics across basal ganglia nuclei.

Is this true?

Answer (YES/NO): NO